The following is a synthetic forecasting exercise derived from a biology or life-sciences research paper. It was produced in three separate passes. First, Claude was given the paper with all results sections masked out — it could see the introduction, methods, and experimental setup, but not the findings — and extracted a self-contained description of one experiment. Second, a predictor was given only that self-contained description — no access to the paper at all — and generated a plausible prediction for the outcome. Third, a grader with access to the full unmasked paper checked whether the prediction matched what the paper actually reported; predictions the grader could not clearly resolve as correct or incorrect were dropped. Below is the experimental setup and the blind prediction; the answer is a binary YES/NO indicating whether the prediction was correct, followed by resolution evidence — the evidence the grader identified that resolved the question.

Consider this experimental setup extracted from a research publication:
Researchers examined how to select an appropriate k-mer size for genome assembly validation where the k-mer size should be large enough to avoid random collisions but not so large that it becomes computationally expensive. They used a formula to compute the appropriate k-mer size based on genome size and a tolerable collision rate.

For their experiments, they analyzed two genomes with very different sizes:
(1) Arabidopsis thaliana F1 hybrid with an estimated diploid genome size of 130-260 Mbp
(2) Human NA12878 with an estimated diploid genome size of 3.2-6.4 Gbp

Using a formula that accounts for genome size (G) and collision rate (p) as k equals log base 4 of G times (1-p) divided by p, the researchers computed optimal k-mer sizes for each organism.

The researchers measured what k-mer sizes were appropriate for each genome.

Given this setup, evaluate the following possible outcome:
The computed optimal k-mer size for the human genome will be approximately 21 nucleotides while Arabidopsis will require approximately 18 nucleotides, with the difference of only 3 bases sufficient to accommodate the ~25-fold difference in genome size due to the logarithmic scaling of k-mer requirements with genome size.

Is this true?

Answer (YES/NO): YES